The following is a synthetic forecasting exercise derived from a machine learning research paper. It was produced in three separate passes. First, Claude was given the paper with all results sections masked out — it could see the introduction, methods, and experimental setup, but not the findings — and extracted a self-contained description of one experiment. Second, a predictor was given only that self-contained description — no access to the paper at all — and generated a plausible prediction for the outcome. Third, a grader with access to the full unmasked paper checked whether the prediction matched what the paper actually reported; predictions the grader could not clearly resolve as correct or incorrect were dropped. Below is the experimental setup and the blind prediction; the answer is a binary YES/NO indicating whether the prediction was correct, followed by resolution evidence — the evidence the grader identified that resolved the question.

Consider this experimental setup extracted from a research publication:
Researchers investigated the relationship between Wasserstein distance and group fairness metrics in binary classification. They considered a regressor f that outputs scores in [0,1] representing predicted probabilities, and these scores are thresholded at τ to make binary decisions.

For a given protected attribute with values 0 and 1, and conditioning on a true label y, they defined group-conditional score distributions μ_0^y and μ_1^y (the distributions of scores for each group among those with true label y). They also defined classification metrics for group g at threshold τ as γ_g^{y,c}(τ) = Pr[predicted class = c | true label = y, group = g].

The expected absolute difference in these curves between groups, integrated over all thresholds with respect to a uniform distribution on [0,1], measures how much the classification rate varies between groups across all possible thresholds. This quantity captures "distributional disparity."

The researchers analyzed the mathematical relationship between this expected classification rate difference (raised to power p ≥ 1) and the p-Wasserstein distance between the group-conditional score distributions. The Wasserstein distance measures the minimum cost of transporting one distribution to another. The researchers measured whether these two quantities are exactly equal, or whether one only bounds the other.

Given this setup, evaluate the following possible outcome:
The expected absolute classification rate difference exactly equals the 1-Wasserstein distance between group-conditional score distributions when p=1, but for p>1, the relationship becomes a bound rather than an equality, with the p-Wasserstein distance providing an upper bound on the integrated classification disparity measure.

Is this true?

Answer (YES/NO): NO